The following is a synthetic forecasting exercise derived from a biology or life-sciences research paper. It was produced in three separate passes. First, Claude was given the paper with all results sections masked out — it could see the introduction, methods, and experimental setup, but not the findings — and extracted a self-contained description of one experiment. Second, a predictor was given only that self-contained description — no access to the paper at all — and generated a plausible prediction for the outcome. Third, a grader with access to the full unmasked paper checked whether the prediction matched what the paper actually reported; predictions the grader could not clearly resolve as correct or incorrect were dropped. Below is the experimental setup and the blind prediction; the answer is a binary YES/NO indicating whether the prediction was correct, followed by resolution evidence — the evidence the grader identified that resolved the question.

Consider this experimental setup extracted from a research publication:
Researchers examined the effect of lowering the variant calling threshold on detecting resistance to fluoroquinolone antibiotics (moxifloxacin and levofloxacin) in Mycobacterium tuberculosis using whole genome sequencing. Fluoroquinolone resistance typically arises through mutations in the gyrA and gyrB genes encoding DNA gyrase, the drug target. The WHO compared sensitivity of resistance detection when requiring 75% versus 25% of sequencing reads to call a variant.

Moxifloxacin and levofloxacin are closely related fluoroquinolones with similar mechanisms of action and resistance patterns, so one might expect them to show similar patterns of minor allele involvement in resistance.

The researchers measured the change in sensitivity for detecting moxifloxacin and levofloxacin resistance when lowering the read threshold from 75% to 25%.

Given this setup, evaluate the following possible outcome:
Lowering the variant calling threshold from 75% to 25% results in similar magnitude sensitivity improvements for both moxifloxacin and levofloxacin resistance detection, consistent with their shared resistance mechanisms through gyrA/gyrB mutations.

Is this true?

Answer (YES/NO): YES